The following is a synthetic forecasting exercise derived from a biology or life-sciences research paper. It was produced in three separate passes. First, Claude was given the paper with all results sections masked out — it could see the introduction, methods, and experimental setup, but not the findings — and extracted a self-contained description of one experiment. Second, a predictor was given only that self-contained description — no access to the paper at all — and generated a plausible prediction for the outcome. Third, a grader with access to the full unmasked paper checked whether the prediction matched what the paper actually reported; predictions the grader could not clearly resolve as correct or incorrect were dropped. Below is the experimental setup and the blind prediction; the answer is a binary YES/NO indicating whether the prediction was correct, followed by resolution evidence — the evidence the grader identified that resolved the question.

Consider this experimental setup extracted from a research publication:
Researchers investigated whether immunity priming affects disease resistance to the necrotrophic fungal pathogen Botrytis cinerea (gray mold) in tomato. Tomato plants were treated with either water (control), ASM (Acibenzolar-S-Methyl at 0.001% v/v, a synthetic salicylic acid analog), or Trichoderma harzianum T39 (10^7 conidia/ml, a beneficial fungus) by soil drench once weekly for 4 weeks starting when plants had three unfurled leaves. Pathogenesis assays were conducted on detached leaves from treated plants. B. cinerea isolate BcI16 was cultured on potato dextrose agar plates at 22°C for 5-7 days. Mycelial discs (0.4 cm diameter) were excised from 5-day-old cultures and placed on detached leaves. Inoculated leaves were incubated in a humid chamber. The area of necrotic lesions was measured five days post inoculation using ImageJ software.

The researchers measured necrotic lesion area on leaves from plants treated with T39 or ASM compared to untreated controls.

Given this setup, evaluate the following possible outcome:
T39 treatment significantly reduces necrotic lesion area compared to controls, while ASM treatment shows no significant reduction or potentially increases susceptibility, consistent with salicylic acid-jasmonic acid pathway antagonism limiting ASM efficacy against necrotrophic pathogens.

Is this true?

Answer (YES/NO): NO